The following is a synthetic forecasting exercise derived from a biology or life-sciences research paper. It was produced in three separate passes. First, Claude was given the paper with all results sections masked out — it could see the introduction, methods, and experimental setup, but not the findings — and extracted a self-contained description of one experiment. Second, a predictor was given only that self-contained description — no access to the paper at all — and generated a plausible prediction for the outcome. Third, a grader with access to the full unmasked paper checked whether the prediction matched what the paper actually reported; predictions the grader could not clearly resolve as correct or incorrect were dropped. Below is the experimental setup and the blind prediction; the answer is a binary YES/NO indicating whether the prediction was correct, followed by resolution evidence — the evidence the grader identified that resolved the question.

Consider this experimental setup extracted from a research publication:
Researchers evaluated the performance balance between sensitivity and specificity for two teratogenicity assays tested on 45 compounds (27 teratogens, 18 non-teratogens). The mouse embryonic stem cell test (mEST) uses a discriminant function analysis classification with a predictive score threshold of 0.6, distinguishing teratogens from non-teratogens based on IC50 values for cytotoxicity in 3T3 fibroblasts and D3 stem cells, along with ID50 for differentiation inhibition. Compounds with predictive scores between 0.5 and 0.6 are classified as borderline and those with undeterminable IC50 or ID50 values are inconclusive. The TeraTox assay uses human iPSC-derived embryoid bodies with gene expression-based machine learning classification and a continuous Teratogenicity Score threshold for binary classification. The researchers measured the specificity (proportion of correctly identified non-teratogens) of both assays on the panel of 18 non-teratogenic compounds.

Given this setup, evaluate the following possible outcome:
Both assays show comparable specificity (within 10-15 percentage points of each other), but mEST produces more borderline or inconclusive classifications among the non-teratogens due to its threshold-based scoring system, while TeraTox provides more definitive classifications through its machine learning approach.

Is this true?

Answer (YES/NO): NO